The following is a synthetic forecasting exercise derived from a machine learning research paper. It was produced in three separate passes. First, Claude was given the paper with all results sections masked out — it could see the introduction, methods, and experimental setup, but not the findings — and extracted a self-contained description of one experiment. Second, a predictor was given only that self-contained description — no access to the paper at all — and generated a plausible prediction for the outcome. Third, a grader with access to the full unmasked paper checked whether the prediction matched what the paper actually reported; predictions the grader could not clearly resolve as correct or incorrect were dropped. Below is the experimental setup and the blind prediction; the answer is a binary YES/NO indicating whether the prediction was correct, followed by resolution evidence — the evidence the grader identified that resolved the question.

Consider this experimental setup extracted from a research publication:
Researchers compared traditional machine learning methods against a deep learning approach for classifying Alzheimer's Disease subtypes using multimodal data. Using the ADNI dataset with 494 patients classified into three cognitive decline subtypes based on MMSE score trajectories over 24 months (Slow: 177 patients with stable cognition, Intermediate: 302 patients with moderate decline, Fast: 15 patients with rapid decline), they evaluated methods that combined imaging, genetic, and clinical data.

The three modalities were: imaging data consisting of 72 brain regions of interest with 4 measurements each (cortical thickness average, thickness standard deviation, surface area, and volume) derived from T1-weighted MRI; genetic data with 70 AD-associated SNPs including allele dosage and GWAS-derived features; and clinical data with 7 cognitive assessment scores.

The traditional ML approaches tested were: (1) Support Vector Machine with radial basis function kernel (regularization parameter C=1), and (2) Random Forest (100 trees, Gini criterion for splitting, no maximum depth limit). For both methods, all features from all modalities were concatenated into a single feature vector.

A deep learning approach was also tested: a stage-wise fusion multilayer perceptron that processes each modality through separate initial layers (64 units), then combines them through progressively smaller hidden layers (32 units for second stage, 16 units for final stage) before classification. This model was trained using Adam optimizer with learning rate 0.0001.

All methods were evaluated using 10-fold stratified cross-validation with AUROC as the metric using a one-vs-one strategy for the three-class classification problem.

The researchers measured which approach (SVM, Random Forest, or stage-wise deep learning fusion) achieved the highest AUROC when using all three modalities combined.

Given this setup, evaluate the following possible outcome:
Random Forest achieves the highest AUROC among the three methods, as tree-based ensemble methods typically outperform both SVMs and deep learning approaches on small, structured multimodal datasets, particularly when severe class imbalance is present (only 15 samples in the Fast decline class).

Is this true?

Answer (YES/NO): NO